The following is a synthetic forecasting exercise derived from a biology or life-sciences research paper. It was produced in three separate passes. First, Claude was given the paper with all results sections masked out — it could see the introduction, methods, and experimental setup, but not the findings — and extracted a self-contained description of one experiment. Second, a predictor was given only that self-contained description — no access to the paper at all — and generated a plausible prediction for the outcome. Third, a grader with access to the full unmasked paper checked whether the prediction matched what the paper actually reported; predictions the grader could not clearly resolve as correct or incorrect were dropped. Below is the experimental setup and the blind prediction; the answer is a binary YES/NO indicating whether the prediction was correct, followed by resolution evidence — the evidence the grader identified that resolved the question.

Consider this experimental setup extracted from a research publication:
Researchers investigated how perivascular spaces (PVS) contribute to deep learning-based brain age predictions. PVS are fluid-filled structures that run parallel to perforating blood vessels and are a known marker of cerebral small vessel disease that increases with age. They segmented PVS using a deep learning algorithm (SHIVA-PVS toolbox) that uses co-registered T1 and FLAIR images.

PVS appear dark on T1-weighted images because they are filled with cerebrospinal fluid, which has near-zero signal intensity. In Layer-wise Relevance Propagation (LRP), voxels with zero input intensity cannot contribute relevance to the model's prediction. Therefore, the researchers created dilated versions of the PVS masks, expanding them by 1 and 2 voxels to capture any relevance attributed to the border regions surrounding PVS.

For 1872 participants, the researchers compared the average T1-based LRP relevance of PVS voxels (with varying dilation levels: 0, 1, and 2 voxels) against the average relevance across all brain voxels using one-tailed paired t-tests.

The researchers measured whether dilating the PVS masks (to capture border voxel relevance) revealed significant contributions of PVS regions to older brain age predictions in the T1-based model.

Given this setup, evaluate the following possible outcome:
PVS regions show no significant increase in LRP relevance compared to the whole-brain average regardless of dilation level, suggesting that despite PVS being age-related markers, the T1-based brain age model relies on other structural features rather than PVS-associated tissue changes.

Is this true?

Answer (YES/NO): YES